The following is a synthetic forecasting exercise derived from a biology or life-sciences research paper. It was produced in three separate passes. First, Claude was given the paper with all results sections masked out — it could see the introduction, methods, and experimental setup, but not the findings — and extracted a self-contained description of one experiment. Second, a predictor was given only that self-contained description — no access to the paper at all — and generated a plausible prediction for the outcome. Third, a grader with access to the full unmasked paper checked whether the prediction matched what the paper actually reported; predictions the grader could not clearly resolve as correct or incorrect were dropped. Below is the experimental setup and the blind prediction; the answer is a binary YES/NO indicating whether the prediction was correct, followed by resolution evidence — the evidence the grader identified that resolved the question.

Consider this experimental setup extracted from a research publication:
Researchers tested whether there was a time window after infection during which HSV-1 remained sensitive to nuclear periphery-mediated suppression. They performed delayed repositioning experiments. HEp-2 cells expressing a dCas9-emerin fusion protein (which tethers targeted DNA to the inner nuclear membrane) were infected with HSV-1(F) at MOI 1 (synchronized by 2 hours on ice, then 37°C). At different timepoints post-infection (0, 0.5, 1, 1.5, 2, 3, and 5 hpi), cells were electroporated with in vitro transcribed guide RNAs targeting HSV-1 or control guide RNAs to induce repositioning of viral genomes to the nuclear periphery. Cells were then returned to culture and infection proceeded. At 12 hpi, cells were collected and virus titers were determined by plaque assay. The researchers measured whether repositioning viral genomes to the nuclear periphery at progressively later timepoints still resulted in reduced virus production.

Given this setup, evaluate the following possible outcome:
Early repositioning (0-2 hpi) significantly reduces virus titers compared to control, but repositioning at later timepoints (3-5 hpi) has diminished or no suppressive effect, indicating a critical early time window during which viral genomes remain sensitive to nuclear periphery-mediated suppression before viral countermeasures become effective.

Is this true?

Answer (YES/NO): NO